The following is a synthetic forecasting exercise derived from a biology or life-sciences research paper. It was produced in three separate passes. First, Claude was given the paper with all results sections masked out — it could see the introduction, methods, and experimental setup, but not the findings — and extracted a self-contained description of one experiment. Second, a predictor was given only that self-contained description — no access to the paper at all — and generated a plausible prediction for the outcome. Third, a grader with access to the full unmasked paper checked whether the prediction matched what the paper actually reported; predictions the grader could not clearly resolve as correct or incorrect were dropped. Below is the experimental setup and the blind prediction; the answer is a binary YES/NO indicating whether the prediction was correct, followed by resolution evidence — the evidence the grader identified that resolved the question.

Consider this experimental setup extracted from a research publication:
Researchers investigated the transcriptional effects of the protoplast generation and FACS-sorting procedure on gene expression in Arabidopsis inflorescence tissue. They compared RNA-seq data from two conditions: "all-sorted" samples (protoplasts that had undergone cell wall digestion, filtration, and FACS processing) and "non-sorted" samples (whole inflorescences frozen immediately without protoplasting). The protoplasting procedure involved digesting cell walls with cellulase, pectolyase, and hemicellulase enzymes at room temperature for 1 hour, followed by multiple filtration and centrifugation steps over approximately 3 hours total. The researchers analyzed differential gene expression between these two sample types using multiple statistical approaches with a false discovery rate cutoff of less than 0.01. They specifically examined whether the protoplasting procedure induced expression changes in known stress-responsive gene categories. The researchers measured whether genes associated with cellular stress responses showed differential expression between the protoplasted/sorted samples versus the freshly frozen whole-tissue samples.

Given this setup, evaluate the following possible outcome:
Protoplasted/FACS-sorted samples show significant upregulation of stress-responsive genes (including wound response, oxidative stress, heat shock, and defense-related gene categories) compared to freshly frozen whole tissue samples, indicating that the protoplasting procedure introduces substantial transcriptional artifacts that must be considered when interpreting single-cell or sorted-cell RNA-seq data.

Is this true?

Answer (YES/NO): YES